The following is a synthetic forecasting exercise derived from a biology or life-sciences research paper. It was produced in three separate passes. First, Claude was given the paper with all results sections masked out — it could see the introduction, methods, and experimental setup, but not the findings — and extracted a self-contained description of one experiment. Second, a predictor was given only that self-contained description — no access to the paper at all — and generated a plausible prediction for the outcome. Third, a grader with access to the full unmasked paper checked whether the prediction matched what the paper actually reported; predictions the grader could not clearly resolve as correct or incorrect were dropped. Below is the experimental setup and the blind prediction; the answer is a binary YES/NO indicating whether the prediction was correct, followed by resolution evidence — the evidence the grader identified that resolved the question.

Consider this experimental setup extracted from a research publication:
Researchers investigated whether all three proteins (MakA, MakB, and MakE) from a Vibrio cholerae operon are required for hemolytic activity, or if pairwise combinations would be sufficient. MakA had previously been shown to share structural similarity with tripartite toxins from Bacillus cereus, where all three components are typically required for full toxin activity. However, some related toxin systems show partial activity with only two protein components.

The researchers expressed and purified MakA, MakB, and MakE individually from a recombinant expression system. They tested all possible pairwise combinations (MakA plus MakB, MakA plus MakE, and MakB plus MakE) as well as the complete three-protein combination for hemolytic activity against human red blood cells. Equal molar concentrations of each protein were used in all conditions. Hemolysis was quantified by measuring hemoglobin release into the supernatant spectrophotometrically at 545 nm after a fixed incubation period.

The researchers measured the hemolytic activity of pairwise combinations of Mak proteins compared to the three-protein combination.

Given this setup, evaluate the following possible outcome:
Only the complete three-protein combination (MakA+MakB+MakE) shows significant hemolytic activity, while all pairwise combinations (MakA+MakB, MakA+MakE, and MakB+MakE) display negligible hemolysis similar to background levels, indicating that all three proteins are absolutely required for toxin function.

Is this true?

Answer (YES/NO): YES